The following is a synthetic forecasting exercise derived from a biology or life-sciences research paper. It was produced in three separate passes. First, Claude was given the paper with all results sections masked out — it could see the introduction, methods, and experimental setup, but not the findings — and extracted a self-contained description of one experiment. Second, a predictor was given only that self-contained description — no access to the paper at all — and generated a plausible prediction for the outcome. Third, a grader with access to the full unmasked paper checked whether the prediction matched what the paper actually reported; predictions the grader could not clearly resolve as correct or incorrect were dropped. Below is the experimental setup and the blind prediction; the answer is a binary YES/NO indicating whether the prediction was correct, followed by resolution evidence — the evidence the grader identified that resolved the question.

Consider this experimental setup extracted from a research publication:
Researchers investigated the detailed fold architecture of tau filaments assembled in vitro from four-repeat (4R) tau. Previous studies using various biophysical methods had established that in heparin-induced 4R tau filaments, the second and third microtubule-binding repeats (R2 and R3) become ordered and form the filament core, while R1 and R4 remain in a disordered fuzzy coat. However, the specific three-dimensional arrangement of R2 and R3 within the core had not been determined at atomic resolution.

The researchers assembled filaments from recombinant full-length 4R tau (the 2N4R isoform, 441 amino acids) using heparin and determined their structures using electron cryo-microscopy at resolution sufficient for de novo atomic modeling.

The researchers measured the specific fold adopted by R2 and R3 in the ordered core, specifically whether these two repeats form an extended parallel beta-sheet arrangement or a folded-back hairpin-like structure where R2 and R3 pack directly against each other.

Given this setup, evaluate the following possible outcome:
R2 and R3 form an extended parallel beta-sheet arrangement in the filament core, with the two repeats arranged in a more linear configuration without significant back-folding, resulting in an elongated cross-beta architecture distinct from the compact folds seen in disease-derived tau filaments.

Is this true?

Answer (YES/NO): NO